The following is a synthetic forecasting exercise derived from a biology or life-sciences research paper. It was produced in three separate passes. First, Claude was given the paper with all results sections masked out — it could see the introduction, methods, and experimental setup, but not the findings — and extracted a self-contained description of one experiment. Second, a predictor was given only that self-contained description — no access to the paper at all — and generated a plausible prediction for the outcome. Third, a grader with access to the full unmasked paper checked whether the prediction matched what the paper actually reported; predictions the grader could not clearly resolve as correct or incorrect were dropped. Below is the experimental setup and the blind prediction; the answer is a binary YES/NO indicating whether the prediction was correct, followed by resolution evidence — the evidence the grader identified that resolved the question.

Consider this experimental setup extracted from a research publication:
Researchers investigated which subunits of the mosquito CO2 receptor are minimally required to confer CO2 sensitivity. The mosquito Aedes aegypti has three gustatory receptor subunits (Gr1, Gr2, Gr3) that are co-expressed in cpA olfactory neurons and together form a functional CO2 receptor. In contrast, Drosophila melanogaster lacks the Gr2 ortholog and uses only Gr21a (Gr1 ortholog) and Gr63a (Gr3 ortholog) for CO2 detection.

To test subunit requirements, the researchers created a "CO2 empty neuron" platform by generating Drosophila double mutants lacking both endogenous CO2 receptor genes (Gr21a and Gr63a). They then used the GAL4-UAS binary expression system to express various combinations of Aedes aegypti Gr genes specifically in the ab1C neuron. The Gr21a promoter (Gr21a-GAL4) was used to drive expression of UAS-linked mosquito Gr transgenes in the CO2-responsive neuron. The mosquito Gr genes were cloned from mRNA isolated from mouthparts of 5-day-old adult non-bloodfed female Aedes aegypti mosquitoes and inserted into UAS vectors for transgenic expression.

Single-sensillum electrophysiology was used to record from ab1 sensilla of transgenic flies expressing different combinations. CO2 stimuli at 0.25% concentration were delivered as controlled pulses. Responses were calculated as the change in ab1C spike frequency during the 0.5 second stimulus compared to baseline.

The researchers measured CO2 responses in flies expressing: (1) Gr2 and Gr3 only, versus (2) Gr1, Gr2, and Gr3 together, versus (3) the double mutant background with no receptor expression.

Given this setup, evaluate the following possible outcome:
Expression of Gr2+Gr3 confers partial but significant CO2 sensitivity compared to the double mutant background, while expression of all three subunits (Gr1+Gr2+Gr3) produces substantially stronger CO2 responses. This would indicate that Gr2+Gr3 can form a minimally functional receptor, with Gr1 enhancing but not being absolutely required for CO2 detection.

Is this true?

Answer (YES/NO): YES